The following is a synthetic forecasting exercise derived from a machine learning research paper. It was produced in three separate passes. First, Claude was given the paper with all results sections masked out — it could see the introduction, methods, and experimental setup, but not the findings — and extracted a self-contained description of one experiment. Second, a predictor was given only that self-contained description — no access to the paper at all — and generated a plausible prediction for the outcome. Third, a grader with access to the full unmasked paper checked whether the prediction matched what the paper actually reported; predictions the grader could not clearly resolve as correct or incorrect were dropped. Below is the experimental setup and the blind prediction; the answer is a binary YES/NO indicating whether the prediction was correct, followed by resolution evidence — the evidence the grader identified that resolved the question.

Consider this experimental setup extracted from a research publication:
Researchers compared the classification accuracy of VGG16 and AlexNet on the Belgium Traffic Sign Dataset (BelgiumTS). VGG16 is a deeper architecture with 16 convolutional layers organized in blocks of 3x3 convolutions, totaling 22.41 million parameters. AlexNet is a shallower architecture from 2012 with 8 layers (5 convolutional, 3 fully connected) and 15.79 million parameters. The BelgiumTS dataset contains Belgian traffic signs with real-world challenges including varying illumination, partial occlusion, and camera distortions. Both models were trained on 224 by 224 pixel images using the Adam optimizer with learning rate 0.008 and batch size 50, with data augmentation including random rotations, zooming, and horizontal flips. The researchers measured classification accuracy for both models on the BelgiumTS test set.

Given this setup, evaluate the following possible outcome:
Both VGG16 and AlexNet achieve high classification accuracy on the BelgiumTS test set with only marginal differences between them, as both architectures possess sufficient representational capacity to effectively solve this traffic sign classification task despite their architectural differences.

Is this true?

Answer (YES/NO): NO